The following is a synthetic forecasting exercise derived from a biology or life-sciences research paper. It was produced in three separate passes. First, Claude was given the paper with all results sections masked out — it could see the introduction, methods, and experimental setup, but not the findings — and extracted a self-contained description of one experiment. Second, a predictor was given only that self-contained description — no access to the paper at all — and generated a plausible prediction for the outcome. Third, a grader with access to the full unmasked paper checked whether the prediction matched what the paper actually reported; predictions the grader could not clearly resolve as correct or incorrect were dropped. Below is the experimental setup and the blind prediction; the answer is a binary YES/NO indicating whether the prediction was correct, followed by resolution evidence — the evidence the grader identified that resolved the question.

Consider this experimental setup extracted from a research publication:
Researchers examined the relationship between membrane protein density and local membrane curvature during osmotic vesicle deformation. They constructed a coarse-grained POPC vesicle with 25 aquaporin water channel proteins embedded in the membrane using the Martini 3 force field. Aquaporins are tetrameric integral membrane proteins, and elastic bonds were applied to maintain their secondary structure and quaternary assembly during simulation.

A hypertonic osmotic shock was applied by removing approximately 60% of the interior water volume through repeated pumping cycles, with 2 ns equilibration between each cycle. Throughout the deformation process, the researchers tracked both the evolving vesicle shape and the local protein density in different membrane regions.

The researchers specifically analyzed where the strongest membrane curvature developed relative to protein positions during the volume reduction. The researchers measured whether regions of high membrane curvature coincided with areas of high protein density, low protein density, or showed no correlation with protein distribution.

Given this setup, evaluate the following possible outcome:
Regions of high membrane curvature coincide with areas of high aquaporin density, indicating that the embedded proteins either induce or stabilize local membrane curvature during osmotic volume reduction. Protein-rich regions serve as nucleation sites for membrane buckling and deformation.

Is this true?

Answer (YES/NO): NO